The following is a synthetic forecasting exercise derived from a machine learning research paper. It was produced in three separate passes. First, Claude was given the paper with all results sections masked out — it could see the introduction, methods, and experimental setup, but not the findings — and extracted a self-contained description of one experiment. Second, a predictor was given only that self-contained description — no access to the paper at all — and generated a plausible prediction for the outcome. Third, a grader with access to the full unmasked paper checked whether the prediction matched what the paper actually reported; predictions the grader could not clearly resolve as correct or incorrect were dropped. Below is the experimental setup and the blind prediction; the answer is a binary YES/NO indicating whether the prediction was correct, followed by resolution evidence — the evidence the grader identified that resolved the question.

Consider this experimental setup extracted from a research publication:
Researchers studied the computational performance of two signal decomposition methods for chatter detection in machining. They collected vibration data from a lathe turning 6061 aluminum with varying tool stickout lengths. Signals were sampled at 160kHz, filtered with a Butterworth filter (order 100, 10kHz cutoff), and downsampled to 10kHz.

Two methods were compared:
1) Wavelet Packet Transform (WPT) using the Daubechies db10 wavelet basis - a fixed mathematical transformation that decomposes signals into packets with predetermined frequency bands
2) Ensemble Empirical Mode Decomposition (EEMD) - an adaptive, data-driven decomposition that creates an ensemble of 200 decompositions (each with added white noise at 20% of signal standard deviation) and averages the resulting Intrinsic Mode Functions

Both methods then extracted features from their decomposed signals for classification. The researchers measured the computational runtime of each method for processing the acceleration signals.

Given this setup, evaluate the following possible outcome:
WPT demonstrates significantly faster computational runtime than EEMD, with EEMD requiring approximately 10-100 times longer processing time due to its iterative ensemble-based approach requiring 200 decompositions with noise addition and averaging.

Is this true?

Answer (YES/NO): NO